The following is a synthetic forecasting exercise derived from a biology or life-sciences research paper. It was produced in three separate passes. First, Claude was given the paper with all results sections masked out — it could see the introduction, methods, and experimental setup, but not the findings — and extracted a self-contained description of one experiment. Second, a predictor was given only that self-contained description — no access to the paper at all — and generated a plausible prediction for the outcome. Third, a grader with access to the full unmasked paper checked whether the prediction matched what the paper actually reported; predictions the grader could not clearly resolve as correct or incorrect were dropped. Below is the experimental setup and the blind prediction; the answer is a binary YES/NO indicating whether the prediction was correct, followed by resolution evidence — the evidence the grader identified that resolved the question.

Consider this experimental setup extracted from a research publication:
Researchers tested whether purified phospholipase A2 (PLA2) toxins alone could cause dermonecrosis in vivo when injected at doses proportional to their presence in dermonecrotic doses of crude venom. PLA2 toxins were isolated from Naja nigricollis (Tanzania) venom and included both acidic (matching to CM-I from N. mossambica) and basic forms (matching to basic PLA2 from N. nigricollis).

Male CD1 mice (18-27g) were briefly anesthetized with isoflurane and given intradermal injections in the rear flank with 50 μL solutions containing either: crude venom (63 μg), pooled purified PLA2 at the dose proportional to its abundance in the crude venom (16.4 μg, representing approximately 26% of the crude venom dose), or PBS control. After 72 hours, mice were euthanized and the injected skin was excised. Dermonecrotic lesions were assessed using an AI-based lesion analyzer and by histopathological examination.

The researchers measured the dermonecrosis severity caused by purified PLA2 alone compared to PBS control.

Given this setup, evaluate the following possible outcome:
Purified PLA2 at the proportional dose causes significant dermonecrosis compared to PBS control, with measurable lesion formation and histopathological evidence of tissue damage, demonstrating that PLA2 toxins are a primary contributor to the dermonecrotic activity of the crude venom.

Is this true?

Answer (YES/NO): NO